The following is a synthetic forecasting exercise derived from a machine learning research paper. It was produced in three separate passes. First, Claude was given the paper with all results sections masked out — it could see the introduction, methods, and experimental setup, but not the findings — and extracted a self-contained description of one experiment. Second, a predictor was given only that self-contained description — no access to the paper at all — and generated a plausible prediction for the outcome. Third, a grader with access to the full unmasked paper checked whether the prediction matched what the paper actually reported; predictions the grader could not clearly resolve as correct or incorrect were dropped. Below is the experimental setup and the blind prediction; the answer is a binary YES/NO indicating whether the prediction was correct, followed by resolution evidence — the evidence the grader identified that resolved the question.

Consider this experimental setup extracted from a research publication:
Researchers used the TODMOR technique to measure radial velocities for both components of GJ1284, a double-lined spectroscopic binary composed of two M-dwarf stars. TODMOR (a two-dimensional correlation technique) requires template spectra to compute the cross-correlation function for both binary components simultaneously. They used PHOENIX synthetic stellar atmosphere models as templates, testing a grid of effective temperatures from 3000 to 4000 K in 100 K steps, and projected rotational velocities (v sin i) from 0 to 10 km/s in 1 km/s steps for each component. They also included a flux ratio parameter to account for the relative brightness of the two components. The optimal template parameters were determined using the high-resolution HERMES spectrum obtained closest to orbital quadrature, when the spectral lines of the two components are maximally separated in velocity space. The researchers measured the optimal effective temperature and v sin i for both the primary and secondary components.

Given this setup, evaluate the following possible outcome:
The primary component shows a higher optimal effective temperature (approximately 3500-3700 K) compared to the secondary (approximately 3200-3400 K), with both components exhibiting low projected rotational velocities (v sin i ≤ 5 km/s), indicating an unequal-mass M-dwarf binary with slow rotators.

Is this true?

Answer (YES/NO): NO